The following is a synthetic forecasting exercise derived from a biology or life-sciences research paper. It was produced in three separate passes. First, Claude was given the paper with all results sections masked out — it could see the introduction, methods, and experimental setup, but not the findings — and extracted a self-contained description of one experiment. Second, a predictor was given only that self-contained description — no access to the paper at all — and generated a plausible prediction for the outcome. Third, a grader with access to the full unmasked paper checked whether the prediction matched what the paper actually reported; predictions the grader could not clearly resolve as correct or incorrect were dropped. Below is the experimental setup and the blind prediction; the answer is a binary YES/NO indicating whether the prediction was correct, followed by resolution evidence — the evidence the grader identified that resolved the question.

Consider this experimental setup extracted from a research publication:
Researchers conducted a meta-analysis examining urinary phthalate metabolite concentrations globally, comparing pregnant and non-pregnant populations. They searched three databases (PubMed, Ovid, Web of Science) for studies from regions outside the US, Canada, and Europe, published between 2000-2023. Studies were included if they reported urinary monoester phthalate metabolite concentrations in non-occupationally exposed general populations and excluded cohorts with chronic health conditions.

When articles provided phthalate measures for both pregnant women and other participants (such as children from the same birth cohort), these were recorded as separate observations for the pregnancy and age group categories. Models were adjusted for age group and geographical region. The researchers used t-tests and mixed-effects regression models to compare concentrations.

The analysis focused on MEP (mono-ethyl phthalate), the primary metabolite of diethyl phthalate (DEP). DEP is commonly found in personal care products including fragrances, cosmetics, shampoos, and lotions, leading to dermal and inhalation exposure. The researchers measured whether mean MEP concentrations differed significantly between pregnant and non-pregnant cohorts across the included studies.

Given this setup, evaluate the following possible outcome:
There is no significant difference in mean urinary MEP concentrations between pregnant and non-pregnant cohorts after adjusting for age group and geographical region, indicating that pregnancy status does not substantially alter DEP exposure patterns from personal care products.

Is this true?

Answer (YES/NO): YES